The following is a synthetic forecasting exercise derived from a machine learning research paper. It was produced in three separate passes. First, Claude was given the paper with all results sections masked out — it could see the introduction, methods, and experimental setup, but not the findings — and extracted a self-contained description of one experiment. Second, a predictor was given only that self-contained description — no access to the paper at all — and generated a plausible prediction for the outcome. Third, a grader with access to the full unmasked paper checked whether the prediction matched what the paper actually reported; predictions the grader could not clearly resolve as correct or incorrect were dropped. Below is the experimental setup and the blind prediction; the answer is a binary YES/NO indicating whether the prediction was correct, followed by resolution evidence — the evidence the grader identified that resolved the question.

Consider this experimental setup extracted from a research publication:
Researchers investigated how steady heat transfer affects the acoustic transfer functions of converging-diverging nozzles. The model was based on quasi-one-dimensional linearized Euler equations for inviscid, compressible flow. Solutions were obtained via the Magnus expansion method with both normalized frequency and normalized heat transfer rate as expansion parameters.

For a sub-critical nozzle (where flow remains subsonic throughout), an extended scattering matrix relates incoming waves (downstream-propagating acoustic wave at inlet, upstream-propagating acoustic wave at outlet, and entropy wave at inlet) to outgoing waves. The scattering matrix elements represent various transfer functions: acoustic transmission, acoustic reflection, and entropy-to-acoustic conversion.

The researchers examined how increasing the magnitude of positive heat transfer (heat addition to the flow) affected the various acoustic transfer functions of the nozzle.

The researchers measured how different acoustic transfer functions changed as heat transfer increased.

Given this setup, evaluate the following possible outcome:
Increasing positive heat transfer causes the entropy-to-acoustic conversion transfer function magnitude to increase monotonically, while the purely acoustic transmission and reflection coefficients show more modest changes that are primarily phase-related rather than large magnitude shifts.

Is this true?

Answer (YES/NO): NO